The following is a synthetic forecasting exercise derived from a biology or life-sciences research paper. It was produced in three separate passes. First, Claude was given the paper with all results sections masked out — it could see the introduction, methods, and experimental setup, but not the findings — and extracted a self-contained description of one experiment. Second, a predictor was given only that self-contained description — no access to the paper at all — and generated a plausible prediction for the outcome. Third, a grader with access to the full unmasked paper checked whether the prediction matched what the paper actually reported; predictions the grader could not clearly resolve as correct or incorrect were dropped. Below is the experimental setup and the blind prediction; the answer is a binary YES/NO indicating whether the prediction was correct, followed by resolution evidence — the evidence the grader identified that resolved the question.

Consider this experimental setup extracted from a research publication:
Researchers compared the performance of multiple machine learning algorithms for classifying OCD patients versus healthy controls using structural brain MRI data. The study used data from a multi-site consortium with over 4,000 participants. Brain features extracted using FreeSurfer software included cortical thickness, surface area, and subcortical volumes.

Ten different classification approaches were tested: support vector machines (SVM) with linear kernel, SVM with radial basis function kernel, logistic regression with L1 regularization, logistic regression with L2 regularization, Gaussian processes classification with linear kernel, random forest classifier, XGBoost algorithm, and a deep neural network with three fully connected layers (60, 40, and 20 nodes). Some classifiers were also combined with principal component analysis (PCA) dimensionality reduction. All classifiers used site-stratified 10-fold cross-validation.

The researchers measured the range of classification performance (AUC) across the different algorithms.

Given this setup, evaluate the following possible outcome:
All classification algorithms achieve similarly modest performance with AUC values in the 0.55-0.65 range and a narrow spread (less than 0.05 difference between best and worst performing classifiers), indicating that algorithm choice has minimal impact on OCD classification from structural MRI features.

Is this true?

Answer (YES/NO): NO